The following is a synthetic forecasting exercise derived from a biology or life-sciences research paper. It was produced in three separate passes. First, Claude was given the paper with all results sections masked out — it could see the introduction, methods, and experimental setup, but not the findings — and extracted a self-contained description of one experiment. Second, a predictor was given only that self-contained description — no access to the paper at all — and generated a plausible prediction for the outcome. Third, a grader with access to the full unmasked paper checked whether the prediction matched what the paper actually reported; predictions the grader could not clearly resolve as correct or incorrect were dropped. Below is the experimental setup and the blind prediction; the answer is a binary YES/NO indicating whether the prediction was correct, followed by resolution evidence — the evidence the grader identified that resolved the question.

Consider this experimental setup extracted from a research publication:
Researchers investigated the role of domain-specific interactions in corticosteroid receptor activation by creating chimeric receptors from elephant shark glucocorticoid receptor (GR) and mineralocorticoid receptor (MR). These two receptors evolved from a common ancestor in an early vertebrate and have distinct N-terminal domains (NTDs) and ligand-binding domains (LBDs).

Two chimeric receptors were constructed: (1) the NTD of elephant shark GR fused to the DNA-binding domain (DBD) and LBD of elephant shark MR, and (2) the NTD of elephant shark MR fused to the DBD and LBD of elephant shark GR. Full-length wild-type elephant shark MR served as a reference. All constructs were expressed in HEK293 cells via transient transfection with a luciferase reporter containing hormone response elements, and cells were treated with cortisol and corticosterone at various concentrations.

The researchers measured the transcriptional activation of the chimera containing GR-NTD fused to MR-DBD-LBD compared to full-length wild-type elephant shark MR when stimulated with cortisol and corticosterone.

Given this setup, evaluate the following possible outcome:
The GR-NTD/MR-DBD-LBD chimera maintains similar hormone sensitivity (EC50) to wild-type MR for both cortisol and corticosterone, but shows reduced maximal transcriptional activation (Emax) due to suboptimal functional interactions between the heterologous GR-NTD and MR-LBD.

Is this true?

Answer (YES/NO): NO